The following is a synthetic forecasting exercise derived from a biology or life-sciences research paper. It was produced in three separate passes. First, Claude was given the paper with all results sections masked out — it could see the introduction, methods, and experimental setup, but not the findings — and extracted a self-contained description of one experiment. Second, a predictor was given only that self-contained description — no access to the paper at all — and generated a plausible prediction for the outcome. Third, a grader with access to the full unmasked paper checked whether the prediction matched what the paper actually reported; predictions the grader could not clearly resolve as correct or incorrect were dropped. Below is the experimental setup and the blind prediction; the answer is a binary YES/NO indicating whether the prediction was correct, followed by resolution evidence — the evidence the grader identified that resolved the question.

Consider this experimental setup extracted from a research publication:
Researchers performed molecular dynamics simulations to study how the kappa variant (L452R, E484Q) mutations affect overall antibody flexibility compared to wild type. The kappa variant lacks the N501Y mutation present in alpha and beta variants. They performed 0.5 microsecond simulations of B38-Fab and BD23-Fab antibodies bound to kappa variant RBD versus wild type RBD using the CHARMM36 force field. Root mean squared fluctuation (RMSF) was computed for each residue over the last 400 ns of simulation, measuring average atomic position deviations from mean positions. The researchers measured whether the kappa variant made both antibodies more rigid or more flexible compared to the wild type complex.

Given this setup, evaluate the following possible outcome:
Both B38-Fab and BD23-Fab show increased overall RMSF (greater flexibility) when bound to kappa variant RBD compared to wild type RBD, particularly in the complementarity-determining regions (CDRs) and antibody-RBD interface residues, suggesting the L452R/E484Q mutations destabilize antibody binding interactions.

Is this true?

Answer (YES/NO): NO